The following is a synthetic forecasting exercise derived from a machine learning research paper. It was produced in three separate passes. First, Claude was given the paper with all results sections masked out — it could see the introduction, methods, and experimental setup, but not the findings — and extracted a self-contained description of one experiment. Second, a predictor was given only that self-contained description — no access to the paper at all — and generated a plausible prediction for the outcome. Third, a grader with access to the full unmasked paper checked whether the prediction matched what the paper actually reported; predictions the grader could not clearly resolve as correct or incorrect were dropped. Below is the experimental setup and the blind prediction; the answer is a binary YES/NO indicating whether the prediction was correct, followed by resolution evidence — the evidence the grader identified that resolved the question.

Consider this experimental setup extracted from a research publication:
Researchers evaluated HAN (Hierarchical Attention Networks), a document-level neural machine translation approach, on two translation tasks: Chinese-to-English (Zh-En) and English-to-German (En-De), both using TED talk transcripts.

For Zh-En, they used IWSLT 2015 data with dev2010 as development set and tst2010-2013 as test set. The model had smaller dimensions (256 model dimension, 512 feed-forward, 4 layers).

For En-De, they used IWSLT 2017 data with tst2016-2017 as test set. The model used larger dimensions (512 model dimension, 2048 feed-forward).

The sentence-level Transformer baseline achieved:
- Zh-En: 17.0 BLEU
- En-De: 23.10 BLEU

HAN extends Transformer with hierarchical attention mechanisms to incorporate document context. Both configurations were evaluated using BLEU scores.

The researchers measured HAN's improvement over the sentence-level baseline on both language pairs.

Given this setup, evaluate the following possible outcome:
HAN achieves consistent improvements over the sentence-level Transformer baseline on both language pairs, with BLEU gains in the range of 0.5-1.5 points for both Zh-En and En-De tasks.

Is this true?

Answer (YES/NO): YES